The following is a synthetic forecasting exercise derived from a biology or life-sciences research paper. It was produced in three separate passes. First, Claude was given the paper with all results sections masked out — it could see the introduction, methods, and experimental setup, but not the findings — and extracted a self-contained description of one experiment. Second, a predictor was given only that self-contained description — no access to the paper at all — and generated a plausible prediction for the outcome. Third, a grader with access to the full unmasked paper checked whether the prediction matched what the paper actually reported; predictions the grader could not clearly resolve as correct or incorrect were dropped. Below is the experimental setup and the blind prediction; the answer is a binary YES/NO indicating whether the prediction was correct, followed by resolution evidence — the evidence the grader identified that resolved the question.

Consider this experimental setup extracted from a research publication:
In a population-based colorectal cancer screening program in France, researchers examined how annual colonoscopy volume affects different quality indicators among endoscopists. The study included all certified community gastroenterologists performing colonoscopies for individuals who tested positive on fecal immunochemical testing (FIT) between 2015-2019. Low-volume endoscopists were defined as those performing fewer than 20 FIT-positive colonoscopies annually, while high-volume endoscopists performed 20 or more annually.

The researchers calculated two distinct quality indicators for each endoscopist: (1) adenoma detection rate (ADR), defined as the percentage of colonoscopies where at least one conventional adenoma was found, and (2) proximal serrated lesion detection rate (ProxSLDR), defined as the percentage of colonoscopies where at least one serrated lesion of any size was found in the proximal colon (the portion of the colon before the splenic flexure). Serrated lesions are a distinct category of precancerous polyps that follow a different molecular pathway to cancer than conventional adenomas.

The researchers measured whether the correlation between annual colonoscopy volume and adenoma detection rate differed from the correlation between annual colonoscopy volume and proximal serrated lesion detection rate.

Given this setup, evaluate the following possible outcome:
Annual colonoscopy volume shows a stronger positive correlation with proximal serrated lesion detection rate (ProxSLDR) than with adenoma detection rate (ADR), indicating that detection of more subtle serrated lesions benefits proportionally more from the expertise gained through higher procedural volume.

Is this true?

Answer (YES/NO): YES